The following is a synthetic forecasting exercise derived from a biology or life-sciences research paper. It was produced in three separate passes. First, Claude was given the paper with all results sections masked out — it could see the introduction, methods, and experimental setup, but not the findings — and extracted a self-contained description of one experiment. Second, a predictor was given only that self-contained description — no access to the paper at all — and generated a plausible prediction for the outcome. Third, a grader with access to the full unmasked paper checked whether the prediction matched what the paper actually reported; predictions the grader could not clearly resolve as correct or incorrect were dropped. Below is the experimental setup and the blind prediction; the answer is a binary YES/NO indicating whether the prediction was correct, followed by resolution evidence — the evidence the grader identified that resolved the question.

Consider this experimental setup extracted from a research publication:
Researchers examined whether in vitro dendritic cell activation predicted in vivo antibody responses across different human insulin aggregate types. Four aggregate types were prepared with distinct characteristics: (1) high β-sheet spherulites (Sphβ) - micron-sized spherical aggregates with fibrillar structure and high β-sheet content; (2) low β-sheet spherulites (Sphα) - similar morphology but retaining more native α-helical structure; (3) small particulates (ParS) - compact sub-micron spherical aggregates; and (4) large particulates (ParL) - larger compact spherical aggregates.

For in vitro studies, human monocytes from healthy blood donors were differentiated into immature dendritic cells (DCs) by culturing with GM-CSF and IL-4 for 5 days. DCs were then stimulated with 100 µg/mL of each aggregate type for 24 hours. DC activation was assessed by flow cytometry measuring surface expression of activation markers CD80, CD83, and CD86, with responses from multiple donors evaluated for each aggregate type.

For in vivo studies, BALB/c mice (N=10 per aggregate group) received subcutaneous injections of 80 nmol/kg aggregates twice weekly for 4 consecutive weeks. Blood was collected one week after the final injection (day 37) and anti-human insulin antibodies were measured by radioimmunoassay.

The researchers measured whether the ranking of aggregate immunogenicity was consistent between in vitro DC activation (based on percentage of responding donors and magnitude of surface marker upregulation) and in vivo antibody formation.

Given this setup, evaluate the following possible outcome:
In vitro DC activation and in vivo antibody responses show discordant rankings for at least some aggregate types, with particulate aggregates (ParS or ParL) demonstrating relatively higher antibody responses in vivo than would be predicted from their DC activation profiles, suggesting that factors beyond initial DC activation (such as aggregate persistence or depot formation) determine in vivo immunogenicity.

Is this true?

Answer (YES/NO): YES